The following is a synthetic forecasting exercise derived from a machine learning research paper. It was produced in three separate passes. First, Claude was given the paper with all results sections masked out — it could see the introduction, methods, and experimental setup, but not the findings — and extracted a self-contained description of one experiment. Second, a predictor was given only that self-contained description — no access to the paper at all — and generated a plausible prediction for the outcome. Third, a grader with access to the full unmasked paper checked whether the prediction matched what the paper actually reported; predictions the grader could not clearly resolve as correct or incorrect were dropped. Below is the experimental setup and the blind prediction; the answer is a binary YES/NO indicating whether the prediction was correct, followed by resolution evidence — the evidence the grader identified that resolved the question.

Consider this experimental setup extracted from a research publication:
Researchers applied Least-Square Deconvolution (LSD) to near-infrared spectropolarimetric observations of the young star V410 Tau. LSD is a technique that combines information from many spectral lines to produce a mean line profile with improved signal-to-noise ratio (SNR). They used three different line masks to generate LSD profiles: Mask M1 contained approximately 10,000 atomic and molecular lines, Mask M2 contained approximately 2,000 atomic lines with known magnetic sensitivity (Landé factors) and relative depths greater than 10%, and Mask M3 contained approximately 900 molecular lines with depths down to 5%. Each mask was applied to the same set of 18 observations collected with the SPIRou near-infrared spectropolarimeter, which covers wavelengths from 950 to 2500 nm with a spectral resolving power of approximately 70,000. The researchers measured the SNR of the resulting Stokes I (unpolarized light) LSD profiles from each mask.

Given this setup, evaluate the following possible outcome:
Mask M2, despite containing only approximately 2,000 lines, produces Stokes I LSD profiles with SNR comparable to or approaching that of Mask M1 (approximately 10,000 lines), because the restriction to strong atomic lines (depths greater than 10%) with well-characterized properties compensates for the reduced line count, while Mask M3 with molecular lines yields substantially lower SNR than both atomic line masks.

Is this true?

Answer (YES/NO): NO